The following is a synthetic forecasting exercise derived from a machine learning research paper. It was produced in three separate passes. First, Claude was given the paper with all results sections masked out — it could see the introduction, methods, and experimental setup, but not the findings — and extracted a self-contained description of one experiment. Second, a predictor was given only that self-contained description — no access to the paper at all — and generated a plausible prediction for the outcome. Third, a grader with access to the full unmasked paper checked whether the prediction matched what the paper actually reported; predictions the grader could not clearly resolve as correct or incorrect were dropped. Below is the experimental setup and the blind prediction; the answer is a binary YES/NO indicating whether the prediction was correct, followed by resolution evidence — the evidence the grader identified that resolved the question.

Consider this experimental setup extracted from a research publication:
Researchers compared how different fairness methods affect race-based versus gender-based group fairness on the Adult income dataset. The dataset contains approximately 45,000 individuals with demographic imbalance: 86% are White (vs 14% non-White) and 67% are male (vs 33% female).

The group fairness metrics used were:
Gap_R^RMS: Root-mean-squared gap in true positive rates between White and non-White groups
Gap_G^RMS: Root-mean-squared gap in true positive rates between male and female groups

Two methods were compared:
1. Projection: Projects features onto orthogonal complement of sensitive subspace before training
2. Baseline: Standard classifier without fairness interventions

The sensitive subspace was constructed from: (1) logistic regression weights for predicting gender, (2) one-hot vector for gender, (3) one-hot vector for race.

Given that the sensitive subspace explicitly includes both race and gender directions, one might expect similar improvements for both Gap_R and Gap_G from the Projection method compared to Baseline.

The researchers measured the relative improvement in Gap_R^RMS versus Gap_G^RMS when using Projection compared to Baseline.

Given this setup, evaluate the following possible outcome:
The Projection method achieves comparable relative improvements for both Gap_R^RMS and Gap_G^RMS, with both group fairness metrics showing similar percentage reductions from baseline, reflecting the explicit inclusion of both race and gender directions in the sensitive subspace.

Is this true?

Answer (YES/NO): NO